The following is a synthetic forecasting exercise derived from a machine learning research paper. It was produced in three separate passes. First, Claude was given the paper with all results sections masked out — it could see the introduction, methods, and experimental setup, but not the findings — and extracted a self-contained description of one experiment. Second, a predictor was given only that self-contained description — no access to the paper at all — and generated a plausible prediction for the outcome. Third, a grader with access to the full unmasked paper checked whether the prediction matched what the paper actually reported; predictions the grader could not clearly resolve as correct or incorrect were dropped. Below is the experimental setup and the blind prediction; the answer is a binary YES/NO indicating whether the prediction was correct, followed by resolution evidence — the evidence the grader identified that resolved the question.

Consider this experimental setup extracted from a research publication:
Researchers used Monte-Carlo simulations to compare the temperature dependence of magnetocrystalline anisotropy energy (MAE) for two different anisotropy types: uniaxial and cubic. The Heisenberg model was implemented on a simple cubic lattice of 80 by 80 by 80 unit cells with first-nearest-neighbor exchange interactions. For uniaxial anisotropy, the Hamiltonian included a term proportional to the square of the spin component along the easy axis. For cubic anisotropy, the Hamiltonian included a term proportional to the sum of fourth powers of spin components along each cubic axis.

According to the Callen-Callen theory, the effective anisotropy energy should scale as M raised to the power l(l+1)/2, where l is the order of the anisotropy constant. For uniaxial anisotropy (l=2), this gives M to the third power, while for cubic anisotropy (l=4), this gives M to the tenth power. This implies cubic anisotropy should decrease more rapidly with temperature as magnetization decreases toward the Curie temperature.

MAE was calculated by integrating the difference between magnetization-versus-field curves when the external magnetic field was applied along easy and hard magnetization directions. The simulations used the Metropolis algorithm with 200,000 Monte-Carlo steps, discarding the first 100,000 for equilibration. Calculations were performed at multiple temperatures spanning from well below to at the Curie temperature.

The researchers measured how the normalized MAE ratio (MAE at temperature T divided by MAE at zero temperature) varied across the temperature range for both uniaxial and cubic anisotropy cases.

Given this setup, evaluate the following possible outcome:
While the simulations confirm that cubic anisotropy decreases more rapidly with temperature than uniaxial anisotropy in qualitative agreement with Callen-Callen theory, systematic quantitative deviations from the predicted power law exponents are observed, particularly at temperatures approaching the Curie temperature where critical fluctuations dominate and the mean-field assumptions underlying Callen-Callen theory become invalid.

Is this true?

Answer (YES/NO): NO